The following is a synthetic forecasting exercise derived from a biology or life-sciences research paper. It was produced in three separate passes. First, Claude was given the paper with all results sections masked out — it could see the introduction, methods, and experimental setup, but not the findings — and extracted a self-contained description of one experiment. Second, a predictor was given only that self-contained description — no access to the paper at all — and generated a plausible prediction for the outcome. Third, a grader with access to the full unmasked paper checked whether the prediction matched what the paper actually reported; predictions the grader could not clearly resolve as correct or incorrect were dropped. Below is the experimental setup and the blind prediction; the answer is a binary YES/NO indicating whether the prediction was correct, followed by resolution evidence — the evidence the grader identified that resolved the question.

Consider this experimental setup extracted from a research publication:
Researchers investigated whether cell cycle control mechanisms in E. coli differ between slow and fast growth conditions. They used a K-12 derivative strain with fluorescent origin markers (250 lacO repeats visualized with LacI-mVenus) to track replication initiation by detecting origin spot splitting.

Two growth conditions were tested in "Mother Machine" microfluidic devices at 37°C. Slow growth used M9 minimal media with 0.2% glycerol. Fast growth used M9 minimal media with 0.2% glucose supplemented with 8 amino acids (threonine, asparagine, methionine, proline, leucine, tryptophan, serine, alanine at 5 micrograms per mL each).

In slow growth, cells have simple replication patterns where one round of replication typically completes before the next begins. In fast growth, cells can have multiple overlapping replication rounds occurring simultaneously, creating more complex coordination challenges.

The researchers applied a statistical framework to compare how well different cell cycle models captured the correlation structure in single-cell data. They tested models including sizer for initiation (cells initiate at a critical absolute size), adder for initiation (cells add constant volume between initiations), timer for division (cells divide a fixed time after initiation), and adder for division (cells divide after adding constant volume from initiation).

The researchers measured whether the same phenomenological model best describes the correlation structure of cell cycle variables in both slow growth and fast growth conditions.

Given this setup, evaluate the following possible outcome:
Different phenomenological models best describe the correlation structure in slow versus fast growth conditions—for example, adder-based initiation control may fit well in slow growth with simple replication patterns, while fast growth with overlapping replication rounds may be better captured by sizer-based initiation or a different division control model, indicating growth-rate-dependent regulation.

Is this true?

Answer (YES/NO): NO